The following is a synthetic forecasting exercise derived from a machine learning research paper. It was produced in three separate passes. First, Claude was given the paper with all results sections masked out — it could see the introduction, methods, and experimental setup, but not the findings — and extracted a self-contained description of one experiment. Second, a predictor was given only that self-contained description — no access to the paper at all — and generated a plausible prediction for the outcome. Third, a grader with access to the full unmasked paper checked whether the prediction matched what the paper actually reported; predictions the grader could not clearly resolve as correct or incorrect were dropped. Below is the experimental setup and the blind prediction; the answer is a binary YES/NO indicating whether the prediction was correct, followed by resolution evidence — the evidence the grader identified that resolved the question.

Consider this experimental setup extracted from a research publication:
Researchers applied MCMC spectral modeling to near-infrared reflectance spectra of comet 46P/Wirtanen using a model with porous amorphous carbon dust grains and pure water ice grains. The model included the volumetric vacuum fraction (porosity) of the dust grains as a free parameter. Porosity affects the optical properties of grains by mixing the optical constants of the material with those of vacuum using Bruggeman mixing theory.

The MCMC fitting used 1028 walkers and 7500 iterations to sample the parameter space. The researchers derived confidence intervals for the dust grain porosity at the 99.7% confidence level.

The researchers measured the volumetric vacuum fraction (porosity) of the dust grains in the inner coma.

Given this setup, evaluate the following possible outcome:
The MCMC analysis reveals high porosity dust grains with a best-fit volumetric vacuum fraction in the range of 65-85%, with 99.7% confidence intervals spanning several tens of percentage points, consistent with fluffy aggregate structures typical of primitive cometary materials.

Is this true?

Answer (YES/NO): NO